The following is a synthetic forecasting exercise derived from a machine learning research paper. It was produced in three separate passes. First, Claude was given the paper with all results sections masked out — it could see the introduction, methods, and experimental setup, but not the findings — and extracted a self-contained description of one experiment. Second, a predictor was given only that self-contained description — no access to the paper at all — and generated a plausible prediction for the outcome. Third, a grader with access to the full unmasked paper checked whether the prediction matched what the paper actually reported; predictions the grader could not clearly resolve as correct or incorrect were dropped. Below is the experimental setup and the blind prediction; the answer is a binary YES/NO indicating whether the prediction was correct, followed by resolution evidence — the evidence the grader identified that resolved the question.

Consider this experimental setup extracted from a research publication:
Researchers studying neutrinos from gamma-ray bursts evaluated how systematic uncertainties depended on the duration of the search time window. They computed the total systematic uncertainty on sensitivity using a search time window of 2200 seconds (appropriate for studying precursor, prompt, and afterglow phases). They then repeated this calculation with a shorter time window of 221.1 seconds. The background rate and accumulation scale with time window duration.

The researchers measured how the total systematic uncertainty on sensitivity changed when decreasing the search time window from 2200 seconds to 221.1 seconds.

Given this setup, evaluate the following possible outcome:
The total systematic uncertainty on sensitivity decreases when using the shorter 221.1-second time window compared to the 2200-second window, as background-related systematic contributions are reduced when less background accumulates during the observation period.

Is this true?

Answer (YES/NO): YES